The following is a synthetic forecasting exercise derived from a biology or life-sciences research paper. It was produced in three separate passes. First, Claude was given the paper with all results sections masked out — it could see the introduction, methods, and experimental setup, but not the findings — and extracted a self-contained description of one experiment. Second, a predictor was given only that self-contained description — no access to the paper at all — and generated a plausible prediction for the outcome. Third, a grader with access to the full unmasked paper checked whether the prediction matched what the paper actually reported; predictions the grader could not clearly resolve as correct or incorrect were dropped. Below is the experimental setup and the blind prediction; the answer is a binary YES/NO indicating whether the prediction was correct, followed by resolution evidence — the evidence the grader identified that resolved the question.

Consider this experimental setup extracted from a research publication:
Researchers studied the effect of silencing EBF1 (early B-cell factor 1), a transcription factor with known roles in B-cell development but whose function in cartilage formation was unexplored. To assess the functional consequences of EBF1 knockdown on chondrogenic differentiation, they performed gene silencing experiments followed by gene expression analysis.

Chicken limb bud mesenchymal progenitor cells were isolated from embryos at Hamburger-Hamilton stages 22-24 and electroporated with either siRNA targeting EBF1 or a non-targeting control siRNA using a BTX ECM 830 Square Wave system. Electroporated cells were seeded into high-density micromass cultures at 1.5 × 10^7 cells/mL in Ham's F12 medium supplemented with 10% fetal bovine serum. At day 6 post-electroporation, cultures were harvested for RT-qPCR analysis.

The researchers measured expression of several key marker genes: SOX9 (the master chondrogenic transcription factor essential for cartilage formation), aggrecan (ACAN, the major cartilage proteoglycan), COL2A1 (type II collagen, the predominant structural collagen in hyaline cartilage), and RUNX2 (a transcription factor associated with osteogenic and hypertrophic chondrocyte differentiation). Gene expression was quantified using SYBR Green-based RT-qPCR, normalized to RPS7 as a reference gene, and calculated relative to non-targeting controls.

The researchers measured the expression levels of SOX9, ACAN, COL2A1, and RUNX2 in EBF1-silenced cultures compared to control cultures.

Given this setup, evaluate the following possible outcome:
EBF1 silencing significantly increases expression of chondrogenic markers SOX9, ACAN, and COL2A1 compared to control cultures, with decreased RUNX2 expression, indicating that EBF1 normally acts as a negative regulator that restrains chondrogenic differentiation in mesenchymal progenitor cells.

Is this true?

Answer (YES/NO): NO